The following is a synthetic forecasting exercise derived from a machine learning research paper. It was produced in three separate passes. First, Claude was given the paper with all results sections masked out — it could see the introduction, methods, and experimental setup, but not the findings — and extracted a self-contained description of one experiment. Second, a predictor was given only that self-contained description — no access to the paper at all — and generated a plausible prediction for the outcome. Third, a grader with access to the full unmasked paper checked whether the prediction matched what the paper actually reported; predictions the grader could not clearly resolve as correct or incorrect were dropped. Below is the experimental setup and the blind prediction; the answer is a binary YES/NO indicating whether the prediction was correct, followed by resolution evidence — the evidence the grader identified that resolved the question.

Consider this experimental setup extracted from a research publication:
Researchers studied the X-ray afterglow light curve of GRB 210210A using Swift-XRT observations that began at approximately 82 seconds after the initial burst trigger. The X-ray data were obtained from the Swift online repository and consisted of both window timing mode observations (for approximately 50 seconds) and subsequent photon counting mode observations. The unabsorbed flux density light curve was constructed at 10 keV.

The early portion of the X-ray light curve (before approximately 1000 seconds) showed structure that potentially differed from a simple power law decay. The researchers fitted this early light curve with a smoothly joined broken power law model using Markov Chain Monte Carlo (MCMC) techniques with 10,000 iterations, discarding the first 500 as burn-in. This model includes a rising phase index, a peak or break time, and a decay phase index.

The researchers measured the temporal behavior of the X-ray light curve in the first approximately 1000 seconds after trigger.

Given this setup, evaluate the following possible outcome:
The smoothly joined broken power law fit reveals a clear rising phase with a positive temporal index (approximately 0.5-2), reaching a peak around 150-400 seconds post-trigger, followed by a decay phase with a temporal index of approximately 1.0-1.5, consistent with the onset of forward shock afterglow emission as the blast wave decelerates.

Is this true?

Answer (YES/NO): NO